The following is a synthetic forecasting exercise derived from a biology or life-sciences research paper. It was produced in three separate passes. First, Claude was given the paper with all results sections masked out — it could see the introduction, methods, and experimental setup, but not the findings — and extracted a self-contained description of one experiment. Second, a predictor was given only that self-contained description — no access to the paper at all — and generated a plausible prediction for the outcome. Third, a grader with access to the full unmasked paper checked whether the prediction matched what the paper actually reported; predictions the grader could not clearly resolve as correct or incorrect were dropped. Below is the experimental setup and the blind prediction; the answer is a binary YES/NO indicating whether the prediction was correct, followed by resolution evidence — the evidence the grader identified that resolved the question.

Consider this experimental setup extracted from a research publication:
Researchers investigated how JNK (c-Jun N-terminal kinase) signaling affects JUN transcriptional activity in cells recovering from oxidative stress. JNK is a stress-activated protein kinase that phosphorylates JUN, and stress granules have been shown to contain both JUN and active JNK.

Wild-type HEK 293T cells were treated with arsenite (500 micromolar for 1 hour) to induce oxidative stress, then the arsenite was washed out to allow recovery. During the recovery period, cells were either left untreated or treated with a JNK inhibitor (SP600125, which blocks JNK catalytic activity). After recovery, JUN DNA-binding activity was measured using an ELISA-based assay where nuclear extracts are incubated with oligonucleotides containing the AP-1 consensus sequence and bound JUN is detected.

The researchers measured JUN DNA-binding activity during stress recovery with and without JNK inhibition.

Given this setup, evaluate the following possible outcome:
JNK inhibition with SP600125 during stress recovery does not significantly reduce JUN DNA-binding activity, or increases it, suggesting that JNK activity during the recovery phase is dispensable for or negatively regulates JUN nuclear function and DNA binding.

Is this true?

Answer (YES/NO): NO